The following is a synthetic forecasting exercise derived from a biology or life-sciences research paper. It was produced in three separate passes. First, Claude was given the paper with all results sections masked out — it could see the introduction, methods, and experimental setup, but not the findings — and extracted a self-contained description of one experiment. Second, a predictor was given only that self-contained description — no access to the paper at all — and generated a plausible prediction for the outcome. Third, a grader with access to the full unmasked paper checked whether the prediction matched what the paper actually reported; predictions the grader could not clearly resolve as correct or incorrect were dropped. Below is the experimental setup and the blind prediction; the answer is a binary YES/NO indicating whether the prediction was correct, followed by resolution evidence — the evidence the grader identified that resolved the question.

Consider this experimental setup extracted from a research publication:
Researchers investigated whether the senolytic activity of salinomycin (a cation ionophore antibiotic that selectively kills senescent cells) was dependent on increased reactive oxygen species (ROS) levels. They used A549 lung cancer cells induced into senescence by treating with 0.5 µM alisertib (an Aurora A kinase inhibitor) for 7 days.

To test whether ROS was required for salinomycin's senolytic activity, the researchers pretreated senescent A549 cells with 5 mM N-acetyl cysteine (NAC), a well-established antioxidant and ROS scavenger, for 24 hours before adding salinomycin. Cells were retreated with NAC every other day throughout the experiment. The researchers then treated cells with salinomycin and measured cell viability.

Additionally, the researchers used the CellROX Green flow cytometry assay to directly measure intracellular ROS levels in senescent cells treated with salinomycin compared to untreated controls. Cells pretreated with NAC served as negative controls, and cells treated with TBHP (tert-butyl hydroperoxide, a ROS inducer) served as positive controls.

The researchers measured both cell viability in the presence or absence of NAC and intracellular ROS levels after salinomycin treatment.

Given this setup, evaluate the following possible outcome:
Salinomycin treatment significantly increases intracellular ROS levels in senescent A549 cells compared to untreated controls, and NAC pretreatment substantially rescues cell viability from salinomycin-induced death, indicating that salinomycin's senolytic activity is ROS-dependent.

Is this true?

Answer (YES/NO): NO